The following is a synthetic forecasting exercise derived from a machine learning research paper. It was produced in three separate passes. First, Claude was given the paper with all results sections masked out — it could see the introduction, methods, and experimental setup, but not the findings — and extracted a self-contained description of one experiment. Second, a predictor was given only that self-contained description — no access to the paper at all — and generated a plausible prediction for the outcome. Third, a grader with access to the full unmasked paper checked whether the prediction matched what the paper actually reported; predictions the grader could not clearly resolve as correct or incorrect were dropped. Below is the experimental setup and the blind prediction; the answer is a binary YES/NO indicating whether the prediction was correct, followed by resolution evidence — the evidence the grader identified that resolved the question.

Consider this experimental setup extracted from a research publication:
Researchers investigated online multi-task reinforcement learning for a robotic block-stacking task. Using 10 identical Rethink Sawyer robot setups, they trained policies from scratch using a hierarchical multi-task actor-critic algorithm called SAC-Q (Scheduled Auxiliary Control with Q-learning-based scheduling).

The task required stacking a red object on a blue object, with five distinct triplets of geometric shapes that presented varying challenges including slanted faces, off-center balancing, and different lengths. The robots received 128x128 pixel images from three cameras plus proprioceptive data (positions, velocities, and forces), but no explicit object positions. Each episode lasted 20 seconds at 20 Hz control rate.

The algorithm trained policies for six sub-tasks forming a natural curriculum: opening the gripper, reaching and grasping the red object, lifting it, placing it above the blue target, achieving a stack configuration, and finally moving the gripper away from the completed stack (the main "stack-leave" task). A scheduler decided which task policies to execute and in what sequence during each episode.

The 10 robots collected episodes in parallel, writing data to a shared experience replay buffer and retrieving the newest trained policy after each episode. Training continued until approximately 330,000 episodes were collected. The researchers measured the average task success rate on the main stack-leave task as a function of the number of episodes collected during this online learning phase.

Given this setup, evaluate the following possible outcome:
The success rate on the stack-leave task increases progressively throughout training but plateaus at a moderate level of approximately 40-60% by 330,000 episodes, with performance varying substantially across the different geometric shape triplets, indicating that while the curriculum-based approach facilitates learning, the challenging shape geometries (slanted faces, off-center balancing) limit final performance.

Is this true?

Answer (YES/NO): NO